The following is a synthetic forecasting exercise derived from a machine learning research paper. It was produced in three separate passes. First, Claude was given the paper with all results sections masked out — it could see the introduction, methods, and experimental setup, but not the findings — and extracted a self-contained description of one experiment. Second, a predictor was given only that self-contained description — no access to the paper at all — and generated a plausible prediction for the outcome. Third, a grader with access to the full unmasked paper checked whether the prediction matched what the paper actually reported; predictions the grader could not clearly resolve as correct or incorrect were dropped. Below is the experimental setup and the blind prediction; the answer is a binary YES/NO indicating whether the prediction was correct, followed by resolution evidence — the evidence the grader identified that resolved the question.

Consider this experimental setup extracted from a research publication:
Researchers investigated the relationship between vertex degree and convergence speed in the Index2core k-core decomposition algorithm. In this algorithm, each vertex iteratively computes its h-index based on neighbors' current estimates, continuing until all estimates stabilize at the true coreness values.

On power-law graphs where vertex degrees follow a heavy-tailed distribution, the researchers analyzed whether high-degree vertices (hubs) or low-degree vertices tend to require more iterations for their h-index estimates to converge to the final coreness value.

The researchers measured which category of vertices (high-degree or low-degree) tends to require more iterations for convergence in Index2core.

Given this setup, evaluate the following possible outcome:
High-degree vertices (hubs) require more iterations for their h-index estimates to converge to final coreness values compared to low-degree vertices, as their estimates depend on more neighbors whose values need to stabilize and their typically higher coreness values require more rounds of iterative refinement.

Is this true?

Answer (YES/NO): YES